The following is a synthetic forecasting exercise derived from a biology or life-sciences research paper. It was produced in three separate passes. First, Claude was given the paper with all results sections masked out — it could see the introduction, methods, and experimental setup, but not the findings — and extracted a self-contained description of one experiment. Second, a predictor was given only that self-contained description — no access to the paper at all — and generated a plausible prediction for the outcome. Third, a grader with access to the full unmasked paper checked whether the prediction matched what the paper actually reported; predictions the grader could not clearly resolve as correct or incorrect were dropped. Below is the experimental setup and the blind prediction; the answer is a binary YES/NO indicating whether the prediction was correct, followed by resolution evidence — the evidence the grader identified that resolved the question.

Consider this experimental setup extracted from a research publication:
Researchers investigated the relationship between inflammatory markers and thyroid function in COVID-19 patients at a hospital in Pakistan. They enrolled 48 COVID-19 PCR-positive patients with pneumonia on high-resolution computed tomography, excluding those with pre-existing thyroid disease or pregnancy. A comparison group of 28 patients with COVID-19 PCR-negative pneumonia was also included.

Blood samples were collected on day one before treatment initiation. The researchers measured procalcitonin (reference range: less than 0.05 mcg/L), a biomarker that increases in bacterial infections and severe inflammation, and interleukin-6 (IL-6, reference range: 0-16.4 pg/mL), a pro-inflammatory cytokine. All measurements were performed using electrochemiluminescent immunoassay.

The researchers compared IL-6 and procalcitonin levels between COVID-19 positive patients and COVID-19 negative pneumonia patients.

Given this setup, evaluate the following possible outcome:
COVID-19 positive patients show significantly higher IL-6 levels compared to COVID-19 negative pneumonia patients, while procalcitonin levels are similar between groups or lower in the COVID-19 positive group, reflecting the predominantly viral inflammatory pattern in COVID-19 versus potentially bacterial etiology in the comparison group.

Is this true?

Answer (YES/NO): NO